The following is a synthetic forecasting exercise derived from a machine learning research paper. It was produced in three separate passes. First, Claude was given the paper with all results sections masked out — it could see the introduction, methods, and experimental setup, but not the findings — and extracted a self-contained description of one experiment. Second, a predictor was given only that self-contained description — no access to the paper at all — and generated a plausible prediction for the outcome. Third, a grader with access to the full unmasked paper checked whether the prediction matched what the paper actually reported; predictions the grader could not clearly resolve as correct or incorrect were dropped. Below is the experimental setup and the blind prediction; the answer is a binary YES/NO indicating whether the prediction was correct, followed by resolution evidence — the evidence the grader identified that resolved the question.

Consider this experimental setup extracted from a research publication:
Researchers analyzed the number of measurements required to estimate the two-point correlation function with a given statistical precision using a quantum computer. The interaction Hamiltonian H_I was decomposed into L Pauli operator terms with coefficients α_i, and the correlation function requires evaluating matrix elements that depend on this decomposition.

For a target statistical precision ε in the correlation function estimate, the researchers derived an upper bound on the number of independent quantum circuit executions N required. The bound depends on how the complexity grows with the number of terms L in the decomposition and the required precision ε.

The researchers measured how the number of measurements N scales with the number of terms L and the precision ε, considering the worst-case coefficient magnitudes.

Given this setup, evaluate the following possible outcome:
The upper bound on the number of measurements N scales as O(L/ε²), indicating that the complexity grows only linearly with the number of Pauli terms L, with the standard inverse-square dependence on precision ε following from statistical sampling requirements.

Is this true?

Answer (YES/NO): NO